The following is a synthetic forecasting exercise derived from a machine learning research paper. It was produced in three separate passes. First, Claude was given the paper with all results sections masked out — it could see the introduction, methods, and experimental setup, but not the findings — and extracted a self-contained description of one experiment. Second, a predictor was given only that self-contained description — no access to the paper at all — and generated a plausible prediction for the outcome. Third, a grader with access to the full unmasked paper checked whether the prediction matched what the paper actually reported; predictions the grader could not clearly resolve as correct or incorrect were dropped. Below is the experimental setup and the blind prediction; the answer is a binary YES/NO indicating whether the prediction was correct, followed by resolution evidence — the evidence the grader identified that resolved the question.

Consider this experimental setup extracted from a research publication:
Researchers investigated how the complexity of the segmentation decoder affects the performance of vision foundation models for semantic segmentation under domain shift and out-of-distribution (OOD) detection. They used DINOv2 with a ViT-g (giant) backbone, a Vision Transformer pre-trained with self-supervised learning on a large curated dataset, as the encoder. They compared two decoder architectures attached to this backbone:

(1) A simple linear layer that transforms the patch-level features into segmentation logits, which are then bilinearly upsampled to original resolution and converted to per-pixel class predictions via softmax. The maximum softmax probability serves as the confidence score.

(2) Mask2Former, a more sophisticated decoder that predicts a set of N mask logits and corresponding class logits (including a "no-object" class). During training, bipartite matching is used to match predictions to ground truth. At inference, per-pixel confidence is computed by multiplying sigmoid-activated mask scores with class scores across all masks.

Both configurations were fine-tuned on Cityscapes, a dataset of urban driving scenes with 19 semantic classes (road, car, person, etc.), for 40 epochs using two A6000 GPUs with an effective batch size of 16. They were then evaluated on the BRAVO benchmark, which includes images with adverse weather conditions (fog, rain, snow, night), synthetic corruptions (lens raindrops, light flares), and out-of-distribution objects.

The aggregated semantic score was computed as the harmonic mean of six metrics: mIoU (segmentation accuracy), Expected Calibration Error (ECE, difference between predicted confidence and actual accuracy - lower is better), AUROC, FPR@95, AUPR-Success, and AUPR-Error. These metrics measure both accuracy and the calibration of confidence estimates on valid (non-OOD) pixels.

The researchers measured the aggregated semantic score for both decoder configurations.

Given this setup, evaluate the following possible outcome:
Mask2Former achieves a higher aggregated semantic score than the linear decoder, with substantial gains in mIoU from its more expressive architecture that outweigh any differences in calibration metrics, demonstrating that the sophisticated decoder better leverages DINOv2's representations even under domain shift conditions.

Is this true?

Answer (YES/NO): NO